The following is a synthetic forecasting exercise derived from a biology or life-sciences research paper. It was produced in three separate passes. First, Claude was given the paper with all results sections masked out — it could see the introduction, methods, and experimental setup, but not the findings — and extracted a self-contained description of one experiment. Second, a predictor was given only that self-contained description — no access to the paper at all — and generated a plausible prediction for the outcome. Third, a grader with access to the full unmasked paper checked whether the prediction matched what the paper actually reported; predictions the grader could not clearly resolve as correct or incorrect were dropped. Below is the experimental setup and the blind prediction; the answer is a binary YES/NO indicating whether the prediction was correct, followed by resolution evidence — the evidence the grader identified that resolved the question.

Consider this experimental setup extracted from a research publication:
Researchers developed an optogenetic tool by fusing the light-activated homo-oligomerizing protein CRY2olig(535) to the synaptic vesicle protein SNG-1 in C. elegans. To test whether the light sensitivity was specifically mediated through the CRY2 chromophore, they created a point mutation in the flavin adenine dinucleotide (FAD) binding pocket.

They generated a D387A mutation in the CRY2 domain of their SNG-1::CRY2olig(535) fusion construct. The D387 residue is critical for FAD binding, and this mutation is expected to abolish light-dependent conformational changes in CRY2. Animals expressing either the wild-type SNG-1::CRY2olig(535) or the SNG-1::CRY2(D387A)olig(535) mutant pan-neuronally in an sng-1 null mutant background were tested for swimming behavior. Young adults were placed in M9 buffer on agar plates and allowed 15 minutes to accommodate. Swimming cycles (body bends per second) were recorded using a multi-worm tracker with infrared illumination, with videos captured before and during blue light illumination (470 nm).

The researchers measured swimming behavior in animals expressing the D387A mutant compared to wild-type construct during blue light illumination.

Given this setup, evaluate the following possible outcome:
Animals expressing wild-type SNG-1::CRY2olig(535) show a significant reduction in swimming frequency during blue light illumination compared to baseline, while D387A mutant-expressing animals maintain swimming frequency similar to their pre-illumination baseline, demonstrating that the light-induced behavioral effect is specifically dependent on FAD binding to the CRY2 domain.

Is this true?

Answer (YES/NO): YES